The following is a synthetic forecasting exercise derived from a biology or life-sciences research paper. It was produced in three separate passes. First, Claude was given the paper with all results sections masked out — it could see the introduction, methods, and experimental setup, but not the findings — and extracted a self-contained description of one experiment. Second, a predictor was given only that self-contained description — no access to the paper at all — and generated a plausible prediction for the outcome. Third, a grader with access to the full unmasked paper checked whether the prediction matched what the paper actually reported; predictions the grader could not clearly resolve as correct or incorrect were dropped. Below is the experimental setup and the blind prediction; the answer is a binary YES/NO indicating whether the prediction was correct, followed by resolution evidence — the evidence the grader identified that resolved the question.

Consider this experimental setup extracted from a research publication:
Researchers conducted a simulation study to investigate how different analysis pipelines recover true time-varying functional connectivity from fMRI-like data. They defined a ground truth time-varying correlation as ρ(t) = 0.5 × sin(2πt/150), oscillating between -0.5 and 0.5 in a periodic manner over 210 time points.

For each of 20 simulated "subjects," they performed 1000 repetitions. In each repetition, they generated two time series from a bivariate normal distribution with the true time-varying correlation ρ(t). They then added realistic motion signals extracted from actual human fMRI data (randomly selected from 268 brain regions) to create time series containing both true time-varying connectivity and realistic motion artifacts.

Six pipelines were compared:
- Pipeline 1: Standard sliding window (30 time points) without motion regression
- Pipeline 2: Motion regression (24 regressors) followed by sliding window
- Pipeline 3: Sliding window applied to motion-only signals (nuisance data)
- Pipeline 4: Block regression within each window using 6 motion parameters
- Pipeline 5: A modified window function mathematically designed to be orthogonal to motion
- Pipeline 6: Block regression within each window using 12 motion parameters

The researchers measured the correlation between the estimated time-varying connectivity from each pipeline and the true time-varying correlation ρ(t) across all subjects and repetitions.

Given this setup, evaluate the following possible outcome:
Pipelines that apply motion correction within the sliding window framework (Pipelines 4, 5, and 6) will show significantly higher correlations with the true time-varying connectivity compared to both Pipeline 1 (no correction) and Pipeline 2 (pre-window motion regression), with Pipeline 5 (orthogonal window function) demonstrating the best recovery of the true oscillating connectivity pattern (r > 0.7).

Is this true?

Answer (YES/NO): NO